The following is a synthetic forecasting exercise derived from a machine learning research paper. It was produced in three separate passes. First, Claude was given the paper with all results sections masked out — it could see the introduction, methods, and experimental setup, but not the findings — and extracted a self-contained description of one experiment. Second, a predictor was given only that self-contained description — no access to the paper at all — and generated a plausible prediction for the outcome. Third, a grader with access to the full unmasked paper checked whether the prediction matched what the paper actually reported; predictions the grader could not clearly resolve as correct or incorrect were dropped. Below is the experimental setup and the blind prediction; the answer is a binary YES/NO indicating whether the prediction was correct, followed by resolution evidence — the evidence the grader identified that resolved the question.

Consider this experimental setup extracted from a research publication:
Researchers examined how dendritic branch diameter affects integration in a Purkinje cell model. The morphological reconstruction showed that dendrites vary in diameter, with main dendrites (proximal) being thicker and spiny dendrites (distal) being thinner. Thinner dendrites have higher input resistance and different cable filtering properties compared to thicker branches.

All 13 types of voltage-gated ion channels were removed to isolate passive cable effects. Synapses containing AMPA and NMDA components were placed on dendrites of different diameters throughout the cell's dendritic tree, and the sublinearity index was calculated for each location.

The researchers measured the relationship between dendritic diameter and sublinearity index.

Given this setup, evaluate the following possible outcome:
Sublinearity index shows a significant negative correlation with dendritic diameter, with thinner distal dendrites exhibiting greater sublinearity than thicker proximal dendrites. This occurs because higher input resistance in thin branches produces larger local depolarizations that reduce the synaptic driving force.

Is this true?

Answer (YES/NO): YES